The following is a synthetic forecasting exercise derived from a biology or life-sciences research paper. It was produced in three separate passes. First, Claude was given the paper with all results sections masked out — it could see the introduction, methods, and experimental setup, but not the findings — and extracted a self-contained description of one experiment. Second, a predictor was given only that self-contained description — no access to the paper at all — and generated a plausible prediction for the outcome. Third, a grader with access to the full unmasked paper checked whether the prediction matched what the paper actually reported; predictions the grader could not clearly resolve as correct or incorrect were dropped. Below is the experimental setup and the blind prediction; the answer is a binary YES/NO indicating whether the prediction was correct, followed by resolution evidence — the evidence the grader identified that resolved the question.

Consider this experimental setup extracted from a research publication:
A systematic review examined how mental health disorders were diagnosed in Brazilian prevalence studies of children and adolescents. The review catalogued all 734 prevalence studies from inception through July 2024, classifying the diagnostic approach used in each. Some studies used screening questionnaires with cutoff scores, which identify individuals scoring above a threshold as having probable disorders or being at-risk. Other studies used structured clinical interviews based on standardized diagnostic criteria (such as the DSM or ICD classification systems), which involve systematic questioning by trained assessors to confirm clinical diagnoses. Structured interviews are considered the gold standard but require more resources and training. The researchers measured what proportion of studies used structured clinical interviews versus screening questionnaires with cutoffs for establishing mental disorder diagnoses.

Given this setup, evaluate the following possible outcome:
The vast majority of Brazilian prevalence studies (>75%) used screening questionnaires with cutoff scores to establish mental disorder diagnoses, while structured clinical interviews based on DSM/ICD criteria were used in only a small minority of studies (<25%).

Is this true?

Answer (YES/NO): YES